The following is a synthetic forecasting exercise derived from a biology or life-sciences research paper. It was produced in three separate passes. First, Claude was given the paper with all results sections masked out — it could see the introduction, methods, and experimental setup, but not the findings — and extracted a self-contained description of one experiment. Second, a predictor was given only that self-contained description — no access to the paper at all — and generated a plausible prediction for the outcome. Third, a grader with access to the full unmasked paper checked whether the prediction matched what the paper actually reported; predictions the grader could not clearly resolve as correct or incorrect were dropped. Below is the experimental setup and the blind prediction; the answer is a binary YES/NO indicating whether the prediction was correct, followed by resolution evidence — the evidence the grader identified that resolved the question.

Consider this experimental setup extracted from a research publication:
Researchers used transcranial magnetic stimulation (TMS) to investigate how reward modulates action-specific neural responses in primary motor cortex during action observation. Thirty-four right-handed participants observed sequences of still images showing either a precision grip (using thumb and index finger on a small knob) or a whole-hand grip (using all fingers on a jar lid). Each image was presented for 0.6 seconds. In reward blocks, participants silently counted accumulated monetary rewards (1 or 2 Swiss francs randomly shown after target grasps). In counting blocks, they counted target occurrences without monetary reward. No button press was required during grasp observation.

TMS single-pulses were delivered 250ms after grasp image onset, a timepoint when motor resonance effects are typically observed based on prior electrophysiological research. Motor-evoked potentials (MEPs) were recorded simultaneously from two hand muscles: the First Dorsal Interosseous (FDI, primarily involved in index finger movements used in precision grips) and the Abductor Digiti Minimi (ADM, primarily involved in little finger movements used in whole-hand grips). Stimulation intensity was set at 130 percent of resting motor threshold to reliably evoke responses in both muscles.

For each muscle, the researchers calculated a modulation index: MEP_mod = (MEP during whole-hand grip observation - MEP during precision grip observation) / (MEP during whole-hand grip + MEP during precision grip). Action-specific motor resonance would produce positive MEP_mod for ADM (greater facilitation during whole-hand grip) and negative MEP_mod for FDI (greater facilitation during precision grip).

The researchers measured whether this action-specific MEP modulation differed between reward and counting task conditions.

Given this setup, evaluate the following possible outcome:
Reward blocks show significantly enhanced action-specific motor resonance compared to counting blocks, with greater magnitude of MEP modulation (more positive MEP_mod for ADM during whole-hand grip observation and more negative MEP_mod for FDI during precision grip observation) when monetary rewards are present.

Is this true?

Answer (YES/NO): YES